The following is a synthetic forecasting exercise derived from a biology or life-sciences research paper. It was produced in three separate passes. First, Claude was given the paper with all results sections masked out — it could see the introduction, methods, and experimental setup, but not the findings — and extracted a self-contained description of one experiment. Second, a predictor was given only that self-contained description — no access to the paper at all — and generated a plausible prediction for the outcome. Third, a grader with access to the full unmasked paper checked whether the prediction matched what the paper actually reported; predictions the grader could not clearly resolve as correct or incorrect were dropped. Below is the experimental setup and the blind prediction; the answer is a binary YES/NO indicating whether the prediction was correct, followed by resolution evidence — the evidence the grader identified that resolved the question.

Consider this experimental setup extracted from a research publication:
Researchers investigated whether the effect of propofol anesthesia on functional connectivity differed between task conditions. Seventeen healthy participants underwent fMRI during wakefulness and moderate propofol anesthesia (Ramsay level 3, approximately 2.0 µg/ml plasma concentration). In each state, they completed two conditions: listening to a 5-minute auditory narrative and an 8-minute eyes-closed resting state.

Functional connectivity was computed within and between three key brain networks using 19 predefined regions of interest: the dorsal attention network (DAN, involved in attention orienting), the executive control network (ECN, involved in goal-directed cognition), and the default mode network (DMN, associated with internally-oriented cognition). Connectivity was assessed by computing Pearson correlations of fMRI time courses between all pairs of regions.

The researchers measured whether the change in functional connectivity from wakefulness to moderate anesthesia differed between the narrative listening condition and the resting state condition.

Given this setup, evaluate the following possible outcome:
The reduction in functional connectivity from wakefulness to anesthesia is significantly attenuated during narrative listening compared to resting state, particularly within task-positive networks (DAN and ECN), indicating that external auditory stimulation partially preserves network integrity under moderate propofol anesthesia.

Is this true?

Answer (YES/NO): NO